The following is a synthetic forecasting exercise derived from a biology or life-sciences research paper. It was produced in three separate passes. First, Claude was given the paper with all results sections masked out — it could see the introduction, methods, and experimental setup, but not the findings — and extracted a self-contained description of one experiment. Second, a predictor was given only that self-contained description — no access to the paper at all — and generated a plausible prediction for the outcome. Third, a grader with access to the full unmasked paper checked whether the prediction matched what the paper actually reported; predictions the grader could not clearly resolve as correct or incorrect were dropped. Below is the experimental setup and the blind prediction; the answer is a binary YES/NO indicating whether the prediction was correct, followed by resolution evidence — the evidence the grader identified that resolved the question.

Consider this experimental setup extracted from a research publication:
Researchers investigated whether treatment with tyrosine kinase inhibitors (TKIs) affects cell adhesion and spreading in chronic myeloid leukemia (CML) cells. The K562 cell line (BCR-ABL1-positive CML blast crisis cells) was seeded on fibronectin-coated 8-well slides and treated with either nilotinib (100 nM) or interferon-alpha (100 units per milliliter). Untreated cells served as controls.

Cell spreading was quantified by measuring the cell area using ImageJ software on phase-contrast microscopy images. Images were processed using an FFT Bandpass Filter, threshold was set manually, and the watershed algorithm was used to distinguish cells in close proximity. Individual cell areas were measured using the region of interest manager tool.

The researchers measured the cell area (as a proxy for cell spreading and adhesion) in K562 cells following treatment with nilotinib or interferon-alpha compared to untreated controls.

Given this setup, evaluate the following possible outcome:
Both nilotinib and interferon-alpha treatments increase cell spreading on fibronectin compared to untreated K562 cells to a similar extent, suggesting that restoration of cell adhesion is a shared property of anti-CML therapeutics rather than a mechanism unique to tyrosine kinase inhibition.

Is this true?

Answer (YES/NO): NO